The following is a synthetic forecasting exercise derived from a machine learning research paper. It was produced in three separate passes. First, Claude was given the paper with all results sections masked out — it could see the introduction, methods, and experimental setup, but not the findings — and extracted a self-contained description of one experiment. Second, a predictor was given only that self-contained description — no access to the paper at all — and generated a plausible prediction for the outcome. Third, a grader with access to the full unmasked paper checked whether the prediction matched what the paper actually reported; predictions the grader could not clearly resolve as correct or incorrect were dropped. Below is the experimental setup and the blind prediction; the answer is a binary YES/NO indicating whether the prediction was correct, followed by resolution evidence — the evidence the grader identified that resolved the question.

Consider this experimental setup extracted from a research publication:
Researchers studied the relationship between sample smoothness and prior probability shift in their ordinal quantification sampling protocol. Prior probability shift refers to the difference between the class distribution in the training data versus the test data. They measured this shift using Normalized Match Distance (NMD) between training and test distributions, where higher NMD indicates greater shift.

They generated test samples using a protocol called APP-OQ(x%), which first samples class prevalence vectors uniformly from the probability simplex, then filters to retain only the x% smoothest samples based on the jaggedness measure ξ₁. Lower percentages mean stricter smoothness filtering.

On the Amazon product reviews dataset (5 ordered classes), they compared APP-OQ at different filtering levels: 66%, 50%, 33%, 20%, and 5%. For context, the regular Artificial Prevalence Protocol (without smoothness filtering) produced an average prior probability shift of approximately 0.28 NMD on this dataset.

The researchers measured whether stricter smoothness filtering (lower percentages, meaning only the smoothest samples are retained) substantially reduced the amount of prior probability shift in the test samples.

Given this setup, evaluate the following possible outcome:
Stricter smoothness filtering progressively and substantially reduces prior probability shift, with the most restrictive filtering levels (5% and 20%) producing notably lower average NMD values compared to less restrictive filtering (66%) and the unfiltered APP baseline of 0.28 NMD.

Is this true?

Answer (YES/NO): NO